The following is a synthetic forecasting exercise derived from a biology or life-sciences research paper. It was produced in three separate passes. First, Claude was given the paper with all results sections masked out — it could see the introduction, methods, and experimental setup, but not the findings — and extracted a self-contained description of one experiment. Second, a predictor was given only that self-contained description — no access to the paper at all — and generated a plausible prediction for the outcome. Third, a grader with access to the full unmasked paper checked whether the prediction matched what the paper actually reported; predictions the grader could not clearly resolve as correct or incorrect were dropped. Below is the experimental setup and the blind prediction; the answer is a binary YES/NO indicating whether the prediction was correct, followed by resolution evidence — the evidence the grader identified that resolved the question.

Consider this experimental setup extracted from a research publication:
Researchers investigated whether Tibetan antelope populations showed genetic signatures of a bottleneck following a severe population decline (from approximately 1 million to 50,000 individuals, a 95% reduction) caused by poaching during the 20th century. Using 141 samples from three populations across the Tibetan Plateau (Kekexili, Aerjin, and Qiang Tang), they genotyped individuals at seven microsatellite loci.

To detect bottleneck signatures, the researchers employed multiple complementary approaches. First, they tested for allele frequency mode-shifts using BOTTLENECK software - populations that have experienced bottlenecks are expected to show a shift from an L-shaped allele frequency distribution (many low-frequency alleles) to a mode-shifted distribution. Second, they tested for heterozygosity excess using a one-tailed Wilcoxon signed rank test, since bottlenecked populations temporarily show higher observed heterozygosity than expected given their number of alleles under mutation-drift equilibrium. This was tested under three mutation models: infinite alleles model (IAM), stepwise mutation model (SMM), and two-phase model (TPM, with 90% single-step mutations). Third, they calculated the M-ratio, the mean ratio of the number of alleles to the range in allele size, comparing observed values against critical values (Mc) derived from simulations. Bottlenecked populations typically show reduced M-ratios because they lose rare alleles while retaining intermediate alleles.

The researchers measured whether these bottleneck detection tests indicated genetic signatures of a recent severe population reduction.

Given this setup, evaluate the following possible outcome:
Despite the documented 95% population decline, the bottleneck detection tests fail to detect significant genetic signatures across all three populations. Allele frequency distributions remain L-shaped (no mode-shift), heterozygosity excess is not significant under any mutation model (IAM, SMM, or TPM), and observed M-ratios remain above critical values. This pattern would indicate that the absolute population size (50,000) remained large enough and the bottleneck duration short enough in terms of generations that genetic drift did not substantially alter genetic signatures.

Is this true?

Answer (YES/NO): NO